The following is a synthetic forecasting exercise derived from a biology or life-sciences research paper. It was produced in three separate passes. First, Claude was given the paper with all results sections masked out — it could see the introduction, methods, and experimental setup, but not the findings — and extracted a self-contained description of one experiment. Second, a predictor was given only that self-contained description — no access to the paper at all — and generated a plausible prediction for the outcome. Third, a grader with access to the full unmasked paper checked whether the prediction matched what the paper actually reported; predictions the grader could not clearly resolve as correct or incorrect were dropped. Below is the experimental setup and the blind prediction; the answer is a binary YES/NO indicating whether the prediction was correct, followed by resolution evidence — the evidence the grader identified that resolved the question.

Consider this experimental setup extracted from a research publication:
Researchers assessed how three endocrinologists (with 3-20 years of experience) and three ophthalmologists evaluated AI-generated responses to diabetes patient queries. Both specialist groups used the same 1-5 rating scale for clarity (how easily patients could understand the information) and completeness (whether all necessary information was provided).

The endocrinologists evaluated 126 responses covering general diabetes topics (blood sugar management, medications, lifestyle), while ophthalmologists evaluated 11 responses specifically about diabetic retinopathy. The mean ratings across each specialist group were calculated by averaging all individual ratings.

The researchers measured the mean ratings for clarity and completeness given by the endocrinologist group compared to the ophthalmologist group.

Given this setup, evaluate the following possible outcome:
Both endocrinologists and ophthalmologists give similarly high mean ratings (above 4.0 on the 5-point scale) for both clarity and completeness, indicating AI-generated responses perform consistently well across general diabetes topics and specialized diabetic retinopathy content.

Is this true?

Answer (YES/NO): NO